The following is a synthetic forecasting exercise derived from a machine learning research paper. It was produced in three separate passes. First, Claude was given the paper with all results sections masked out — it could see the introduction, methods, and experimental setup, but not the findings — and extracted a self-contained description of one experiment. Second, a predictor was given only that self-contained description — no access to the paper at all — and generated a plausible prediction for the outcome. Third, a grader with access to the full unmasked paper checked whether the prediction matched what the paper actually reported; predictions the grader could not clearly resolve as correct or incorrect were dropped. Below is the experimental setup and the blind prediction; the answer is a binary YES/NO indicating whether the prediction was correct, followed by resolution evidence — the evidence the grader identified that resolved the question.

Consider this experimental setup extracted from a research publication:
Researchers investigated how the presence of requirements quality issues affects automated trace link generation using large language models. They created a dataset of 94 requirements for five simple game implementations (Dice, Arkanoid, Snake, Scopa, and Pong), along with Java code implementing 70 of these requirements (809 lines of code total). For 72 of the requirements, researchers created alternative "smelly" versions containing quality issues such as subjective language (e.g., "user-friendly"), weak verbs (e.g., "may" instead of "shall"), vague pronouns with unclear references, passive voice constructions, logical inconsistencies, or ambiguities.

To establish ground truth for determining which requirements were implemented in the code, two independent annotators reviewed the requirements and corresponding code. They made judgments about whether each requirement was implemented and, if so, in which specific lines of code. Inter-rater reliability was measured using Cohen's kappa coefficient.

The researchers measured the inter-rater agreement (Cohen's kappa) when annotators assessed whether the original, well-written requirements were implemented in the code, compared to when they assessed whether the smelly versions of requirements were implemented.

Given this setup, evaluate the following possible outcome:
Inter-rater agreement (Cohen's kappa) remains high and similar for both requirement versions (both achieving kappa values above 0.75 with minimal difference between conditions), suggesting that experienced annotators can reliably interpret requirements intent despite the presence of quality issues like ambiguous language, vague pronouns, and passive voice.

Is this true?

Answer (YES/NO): NO